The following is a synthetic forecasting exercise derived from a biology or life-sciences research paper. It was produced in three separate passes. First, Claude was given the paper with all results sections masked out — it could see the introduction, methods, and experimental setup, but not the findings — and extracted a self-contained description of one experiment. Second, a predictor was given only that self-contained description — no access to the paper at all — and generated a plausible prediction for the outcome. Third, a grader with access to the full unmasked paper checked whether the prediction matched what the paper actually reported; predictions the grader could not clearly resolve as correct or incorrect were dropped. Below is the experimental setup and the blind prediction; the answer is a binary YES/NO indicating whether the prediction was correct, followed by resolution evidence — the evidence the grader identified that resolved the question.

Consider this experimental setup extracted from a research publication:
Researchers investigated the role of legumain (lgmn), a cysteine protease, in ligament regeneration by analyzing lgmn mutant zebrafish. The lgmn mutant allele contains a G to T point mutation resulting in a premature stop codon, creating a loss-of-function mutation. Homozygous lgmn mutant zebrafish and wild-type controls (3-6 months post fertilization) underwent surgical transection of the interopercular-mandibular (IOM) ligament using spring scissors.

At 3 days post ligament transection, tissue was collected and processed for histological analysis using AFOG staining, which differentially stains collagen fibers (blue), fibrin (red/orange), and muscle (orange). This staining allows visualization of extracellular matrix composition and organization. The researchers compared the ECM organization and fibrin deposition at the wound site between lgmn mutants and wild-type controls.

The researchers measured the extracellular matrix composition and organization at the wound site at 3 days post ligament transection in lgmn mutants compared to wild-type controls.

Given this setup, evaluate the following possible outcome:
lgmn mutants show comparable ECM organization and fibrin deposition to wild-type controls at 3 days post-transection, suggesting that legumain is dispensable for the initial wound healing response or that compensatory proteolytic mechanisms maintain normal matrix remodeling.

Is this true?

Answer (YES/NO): NO